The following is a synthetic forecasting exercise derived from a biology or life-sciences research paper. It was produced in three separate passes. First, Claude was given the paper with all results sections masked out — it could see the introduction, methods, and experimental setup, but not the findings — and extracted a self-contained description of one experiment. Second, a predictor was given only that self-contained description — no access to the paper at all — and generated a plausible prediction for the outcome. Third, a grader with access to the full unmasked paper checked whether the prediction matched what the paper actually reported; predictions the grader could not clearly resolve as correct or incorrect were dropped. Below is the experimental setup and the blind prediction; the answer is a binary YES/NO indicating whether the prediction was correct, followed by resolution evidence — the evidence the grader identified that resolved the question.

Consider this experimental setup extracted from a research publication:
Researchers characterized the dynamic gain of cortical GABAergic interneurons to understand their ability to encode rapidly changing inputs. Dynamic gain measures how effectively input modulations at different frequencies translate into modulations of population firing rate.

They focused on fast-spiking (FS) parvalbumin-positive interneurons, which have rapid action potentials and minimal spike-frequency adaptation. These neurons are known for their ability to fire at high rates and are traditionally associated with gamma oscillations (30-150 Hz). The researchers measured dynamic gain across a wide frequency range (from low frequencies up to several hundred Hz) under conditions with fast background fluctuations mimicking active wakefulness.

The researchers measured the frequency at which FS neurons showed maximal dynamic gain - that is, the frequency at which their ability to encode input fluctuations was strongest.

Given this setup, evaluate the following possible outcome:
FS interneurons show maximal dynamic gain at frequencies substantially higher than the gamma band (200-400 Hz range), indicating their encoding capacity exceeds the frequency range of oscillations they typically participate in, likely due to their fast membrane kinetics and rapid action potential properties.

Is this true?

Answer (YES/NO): YES